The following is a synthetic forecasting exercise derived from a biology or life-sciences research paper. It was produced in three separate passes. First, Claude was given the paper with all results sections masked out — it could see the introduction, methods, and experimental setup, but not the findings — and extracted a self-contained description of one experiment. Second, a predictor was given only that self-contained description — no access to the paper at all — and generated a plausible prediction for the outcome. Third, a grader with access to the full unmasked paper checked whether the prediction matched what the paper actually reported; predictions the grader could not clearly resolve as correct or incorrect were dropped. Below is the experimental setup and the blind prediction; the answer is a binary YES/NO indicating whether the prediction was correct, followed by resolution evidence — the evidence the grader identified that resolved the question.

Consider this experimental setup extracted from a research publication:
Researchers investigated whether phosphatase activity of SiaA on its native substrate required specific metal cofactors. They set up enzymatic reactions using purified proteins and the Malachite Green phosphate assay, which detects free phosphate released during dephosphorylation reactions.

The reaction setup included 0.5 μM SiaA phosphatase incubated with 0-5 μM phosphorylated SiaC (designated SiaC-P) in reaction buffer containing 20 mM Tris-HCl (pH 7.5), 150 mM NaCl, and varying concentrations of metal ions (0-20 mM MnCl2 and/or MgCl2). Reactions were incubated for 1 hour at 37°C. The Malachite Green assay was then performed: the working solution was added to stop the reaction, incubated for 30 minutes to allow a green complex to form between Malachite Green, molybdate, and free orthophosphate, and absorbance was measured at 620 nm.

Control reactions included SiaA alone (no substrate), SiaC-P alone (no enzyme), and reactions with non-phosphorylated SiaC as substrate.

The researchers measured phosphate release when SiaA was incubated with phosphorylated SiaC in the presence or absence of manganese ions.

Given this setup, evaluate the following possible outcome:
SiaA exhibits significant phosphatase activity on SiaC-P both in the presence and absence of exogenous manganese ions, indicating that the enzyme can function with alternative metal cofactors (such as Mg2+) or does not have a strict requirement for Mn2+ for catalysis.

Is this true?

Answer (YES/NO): YES